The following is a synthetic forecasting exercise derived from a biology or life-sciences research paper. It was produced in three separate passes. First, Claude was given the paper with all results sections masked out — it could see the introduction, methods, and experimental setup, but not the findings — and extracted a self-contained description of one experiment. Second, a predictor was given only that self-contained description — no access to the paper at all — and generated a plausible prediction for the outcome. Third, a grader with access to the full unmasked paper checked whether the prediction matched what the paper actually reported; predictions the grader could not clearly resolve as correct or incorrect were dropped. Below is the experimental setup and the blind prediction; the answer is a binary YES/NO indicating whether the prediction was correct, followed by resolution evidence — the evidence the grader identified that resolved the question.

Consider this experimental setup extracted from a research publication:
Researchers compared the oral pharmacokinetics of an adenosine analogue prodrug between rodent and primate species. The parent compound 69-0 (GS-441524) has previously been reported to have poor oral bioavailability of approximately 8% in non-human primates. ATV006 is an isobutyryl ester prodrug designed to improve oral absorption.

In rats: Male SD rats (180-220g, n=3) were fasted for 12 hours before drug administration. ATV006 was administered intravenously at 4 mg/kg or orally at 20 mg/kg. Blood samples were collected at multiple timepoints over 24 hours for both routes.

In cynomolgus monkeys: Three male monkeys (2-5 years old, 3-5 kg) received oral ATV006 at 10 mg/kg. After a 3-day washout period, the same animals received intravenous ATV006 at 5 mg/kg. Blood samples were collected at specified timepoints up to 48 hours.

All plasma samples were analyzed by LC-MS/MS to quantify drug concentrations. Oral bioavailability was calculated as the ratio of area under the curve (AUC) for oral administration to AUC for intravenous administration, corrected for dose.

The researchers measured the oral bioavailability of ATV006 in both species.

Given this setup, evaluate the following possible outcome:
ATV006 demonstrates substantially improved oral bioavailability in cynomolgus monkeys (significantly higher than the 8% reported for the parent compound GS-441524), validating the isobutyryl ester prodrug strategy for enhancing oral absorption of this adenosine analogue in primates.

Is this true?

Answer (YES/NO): YES